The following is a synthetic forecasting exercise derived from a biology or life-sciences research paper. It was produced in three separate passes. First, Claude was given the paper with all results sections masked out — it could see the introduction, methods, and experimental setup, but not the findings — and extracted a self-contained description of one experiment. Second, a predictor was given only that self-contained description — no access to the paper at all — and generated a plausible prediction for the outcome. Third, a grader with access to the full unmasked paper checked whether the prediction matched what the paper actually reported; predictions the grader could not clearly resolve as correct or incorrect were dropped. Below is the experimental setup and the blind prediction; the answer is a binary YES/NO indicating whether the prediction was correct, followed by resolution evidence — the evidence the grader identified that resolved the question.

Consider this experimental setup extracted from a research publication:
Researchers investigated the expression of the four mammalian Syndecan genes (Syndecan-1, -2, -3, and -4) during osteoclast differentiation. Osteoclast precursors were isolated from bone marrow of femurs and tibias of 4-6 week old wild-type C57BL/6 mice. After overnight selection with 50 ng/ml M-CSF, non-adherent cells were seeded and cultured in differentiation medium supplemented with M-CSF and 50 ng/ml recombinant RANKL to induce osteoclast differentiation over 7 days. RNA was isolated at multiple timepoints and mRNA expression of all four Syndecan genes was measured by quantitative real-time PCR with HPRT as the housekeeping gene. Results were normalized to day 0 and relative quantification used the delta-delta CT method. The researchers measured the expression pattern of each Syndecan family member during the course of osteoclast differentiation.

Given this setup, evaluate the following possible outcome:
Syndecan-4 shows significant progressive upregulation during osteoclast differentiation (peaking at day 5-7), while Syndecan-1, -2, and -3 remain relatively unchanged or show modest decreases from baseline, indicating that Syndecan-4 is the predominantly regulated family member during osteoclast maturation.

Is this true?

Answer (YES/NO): NO